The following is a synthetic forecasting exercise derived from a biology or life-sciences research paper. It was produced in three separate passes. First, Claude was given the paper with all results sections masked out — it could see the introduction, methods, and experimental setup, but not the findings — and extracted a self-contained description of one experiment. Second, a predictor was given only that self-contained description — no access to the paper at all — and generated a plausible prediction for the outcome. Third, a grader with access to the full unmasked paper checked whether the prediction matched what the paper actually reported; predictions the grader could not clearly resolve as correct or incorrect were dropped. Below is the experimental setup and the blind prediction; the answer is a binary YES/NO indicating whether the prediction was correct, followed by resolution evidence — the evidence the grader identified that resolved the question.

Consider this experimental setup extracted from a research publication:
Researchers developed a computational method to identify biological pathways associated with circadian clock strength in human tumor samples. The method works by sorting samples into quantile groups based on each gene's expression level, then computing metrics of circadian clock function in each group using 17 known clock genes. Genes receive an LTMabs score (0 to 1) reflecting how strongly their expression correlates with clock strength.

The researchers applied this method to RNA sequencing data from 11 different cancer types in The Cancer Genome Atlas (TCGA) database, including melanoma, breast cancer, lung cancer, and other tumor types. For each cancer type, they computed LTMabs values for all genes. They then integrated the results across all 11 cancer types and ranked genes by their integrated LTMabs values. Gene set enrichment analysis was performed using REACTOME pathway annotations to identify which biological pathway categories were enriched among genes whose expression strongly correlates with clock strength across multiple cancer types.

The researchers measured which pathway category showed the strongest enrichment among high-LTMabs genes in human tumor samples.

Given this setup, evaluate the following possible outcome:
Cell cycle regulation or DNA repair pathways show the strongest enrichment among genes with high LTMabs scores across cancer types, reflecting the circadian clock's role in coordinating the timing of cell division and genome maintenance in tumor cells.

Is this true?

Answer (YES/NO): NO